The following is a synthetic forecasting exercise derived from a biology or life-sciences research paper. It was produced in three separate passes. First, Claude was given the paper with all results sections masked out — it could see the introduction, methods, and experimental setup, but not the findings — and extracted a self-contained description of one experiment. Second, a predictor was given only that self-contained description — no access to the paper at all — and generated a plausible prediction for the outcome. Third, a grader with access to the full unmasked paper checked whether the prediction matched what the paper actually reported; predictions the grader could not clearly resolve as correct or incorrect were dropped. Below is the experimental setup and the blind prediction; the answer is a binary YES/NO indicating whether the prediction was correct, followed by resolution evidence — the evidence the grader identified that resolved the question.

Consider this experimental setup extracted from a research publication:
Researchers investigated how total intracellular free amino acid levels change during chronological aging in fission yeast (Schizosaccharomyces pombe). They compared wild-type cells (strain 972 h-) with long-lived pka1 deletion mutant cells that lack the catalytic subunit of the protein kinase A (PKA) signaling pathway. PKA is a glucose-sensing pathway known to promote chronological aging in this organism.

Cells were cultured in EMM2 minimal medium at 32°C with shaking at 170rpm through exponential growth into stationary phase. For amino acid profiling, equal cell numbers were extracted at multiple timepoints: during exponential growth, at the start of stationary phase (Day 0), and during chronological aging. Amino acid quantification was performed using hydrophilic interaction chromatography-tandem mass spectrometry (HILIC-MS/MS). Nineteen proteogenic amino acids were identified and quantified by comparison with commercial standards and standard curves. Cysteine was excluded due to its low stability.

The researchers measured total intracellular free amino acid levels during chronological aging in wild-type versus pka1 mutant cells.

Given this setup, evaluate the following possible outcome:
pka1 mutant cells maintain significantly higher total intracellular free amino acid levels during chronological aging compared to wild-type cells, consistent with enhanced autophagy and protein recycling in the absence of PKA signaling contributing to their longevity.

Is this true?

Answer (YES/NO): NO